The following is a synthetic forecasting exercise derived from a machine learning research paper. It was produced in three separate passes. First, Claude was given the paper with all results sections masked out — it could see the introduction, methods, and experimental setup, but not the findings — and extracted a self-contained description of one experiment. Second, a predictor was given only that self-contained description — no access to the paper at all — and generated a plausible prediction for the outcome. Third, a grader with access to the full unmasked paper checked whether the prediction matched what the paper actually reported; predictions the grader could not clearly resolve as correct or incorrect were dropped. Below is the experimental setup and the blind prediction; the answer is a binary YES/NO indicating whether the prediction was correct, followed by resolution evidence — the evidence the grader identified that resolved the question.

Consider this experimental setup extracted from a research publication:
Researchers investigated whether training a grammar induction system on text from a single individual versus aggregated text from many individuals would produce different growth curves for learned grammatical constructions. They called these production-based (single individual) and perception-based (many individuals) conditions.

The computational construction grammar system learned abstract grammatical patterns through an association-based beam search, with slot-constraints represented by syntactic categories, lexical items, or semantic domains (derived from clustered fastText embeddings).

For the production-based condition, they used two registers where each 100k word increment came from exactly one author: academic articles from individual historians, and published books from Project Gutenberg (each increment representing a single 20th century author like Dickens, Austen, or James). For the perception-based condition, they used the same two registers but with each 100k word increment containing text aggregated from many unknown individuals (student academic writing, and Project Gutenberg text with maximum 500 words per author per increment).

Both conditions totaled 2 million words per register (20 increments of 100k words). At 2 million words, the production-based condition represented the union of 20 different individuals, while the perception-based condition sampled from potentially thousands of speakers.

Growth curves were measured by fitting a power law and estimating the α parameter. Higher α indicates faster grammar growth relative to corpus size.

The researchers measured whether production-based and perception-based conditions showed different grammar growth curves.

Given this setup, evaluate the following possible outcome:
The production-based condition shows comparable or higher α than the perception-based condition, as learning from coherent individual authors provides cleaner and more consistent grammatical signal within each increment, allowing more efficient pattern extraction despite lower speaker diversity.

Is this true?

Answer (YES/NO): YES